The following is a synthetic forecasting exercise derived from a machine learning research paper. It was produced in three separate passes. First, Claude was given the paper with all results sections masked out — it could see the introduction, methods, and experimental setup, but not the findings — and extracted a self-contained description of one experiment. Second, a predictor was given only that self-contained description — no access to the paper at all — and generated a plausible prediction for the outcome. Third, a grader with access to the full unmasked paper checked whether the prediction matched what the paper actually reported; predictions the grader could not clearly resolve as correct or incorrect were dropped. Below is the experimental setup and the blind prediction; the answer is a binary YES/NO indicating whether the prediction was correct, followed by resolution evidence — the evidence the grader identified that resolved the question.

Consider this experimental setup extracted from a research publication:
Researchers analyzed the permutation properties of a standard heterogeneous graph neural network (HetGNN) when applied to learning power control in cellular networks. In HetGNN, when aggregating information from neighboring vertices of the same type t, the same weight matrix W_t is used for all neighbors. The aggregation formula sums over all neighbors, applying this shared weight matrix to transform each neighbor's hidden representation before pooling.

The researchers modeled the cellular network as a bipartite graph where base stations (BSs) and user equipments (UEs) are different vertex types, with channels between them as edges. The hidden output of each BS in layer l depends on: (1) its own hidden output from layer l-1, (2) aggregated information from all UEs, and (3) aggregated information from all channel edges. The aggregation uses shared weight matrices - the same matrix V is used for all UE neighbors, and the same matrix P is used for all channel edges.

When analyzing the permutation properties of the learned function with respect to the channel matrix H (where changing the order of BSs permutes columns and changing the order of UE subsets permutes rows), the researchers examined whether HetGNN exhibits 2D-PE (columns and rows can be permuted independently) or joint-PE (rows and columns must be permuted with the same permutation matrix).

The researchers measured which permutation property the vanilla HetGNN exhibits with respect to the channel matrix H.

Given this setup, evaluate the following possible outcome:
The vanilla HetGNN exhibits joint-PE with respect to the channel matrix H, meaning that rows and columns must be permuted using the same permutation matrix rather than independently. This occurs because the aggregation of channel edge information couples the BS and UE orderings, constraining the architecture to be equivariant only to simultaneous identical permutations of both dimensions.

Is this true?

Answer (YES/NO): NO